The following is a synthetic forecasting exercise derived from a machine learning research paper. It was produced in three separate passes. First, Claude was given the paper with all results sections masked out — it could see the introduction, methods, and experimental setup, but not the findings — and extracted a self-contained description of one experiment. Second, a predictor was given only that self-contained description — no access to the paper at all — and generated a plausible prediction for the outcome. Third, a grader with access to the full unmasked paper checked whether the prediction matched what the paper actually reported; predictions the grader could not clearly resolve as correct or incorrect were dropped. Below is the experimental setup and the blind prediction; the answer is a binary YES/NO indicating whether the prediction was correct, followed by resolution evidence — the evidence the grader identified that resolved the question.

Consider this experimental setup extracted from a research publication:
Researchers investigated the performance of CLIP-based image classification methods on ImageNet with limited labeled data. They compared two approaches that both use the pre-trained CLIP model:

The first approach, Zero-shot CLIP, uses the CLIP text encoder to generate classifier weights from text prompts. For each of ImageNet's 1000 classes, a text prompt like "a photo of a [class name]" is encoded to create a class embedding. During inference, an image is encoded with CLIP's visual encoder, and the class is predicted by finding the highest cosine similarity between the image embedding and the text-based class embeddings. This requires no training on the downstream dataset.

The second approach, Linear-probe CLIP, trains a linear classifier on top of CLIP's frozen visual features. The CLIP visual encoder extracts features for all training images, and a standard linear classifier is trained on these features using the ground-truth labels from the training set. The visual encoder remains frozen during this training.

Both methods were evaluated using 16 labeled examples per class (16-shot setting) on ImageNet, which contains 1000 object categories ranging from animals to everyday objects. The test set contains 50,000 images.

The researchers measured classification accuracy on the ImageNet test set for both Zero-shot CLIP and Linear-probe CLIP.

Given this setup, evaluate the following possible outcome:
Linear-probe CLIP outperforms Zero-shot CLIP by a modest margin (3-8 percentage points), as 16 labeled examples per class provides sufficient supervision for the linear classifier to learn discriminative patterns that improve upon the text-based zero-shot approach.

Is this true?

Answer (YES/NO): NO